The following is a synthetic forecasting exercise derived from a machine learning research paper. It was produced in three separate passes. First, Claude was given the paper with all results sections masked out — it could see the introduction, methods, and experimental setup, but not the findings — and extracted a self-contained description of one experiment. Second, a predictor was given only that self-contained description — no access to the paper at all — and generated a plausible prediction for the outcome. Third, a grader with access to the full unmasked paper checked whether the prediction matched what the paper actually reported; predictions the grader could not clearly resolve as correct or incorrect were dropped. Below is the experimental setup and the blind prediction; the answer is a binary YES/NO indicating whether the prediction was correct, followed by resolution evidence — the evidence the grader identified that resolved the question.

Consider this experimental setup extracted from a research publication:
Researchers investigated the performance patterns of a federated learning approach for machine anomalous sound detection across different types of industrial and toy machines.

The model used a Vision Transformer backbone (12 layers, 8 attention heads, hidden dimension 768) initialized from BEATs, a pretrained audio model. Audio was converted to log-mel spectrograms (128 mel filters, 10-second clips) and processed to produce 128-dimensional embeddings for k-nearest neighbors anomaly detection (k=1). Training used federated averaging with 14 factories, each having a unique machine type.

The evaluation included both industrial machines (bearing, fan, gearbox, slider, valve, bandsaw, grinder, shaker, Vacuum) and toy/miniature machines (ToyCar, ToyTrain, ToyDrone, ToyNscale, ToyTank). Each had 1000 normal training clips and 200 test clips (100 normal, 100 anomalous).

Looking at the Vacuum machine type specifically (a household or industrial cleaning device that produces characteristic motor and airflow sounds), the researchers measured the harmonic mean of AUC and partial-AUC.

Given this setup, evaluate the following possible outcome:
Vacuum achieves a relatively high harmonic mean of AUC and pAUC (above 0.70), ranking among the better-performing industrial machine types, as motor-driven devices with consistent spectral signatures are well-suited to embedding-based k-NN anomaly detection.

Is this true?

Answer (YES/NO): YES